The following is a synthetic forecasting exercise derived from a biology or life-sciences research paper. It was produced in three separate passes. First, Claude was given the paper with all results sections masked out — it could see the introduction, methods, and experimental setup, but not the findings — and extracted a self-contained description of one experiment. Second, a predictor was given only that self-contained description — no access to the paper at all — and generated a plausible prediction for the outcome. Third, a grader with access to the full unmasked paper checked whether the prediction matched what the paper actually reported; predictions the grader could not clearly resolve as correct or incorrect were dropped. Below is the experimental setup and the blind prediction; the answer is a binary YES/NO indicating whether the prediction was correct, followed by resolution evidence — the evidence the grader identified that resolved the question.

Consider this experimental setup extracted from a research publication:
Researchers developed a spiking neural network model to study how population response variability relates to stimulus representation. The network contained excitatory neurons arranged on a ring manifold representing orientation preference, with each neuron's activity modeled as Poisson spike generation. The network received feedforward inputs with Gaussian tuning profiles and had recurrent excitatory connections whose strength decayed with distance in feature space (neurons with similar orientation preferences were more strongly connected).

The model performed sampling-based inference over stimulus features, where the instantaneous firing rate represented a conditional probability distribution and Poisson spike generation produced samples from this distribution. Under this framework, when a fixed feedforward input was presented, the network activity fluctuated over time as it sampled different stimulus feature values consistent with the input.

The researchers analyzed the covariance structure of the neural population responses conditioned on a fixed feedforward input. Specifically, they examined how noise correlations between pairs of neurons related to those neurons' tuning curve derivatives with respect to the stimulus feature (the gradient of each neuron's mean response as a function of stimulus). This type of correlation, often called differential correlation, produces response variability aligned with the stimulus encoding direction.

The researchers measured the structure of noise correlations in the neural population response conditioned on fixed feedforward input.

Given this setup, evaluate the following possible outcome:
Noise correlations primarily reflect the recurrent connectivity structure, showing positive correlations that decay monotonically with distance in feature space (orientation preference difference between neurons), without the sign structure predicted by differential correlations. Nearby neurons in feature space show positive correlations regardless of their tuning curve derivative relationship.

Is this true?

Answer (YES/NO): NO